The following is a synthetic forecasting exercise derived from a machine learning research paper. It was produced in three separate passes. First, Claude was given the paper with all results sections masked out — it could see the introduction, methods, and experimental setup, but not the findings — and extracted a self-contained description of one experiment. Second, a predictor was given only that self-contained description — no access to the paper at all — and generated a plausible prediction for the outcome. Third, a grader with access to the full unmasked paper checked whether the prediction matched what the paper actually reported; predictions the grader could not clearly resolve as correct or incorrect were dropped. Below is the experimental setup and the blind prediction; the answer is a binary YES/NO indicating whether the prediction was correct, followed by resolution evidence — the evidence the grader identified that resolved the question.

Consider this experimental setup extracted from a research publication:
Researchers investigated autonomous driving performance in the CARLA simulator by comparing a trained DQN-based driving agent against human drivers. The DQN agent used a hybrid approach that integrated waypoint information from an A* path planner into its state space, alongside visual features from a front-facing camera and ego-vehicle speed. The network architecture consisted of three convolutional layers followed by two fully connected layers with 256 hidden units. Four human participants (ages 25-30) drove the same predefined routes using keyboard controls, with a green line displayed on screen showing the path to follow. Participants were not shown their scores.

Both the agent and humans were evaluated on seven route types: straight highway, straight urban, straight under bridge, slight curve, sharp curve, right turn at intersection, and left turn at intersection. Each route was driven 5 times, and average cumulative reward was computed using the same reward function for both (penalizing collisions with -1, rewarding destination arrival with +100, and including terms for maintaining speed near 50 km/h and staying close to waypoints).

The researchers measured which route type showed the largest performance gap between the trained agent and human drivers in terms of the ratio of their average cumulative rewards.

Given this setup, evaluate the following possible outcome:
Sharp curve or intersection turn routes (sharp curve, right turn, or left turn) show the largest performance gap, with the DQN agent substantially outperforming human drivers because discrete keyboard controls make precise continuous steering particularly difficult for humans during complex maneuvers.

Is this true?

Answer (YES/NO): NO